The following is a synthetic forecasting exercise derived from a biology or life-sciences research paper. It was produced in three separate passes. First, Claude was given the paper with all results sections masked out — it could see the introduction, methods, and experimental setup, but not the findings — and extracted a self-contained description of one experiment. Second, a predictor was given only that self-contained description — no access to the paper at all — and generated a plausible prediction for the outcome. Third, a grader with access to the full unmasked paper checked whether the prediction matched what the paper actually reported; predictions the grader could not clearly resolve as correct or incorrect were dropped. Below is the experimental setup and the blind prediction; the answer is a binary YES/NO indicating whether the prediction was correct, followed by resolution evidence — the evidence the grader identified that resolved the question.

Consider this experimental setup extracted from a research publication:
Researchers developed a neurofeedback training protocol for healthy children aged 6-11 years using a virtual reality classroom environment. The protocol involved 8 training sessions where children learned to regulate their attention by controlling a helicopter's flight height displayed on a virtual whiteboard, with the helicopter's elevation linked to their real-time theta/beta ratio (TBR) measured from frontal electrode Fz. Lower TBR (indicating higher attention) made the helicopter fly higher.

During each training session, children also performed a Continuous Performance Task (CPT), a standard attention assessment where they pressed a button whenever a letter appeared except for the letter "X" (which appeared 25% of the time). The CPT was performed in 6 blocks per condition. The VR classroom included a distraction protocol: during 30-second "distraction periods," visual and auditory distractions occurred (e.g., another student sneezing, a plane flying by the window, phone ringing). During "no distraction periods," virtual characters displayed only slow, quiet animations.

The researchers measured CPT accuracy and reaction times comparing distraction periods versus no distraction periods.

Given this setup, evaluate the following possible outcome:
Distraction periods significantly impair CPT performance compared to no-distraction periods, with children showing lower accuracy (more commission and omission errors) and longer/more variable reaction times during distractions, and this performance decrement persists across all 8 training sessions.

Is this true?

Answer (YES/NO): NO